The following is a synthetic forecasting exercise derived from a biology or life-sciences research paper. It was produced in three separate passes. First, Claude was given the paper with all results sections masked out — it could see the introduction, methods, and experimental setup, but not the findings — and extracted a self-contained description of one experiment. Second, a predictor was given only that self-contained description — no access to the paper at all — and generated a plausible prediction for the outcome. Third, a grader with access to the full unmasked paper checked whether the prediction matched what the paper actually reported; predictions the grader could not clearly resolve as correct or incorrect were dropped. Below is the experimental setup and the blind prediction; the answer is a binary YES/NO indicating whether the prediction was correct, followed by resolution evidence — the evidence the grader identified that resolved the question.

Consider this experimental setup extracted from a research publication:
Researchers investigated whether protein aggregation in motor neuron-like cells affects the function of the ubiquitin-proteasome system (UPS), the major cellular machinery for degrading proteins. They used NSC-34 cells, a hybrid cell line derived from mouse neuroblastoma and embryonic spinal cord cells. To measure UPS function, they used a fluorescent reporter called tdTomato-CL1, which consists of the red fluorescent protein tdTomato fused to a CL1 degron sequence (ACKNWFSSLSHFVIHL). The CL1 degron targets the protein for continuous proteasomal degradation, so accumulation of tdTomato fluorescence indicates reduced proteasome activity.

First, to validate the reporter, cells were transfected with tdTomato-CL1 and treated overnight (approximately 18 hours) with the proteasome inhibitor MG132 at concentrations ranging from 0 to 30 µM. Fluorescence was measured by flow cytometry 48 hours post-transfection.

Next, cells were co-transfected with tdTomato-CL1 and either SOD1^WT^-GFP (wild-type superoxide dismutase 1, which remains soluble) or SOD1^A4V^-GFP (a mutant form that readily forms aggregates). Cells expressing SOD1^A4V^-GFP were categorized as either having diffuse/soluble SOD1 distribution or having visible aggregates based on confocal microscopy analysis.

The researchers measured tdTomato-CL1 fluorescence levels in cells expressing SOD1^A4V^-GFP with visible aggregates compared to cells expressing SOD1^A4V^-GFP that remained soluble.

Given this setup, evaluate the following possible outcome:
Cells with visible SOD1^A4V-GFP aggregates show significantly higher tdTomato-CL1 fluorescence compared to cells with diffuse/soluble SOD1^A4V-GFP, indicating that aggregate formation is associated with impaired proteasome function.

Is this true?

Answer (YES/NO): YES